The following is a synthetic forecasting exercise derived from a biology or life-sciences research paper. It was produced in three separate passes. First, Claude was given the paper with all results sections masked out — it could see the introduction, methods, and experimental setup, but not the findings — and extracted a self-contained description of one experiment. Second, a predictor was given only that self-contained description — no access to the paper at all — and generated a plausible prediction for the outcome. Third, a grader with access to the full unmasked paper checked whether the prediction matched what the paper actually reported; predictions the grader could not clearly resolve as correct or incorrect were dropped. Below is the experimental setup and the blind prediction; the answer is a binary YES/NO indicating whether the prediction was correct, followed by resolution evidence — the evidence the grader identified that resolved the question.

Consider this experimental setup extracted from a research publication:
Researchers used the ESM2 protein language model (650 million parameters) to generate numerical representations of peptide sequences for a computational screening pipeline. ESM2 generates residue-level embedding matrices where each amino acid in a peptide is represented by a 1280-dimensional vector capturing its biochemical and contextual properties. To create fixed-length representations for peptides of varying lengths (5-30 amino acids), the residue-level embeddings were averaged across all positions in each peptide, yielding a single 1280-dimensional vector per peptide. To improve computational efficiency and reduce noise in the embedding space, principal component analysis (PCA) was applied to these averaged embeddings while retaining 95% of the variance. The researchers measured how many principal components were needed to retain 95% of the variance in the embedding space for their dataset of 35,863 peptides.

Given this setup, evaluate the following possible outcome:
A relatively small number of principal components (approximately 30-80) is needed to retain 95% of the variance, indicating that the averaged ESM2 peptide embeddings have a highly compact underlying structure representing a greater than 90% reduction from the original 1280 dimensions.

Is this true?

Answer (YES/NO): NO